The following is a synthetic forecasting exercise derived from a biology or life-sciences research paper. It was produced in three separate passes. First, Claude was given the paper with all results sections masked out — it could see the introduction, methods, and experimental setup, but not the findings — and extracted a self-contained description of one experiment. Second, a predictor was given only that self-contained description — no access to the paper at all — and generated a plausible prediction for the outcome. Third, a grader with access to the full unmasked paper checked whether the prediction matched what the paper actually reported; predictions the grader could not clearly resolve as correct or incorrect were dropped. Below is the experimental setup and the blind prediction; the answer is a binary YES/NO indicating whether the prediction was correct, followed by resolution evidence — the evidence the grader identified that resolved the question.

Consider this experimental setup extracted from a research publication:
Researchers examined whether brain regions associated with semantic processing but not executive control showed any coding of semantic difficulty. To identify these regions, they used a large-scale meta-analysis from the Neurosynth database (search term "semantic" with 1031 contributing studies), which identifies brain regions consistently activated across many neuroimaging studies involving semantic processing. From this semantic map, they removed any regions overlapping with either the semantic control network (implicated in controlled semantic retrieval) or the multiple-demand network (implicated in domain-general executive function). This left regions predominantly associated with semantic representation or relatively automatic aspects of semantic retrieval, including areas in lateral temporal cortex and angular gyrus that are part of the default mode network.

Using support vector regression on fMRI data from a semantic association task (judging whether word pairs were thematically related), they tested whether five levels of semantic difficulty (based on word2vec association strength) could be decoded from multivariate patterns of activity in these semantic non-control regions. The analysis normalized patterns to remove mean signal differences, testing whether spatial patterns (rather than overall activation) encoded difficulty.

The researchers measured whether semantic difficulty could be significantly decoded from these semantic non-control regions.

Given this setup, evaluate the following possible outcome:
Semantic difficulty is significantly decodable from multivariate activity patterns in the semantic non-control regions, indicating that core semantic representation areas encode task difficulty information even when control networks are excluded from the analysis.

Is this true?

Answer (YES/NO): YES